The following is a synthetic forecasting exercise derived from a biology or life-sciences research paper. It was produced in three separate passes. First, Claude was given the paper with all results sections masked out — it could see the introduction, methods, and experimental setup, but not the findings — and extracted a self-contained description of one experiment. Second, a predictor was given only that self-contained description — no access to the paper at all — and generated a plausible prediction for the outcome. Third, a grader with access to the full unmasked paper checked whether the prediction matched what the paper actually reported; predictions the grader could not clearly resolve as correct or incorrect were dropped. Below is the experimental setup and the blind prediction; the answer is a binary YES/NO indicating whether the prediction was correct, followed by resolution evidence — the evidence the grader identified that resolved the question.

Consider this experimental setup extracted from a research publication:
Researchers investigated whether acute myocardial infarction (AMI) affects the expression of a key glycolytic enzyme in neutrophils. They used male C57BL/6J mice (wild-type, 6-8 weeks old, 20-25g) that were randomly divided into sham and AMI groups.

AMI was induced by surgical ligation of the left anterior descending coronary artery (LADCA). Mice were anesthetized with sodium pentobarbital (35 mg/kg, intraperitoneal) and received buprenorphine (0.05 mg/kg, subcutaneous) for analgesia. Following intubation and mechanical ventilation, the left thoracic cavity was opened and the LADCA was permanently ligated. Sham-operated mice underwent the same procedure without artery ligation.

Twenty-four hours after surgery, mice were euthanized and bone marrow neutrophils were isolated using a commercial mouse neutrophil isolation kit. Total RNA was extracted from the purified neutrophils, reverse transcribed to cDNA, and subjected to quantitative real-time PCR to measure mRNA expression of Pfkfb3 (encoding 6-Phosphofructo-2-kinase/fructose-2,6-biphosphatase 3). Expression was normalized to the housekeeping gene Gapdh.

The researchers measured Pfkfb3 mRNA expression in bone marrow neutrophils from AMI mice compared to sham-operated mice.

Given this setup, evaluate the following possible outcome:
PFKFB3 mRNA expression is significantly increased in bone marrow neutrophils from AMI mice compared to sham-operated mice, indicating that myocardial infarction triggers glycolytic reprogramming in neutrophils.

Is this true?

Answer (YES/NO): YES